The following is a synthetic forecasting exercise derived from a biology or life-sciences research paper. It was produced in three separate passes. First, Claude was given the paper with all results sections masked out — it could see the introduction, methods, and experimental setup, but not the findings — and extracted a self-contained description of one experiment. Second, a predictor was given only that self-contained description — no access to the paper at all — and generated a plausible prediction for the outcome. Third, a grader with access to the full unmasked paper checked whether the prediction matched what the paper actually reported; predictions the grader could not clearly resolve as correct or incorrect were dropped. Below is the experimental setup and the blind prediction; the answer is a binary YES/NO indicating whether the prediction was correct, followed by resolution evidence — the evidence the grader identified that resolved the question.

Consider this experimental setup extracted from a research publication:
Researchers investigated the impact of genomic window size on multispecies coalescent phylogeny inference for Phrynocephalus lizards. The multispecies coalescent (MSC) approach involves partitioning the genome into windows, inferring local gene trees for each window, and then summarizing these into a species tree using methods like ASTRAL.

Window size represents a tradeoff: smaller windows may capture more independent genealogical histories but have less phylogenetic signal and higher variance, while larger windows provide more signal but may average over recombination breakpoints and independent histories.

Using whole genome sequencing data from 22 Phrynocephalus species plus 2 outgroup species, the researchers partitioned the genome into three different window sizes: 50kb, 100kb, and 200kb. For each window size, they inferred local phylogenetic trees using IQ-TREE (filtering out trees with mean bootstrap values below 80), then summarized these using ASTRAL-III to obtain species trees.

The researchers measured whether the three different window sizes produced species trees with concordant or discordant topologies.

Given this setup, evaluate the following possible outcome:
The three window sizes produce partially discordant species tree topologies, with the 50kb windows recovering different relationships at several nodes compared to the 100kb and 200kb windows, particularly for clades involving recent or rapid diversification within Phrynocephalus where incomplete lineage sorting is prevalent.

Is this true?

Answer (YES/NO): NO